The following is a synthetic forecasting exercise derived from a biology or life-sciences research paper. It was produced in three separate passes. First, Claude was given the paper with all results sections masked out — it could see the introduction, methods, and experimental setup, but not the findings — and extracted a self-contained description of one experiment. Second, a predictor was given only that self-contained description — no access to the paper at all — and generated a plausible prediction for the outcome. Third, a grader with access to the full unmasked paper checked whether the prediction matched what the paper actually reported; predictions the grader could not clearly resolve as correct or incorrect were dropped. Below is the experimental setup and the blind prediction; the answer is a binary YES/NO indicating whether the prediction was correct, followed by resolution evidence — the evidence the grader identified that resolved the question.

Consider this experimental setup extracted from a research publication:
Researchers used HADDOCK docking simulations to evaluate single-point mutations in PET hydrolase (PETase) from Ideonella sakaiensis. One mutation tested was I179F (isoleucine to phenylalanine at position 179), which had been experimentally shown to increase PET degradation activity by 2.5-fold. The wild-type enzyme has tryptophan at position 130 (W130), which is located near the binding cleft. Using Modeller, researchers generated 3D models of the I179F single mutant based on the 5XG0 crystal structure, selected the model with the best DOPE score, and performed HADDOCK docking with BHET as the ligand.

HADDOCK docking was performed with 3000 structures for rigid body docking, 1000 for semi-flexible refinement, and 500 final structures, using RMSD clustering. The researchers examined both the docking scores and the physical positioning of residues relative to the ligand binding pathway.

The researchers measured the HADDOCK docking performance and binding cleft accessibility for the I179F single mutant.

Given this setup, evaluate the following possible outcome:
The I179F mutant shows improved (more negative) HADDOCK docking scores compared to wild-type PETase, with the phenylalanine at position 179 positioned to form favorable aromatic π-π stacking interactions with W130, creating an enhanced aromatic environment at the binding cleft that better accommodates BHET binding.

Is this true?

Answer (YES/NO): NO